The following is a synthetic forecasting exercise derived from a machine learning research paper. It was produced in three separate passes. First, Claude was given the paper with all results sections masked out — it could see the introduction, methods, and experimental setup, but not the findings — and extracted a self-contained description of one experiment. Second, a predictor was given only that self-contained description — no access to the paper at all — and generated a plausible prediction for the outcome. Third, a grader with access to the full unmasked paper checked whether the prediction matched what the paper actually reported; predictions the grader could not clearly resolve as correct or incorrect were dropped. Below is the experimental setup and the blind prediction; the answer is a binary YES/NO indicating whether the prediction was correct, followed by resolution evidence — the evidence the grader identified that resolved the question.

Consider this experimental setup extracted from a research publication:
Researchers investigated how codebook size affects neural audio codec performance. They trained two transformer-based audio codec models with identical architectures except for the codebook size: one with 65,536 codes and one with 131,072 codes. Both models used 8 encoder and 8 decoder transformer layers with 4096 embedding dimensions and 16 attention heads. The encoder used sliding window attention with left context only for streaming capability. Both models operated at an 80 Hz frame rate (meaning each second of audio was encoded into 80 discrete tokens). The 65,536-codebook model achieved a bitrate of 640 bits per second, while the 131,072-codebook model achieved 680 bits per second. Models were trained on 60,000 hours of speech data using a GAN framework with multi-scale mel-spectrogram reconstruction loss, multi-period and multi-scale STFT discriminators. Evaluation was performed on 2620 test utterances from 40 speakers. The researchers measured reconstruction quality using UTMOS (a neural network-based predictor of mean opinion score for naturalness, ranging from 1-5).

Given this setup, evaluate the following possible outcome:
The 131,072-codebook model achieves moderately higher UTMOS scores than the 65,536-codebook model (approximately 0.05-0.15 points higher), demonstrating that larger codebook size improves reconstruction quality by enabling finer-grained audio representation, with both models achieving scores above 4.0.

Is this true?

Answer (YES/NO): NO